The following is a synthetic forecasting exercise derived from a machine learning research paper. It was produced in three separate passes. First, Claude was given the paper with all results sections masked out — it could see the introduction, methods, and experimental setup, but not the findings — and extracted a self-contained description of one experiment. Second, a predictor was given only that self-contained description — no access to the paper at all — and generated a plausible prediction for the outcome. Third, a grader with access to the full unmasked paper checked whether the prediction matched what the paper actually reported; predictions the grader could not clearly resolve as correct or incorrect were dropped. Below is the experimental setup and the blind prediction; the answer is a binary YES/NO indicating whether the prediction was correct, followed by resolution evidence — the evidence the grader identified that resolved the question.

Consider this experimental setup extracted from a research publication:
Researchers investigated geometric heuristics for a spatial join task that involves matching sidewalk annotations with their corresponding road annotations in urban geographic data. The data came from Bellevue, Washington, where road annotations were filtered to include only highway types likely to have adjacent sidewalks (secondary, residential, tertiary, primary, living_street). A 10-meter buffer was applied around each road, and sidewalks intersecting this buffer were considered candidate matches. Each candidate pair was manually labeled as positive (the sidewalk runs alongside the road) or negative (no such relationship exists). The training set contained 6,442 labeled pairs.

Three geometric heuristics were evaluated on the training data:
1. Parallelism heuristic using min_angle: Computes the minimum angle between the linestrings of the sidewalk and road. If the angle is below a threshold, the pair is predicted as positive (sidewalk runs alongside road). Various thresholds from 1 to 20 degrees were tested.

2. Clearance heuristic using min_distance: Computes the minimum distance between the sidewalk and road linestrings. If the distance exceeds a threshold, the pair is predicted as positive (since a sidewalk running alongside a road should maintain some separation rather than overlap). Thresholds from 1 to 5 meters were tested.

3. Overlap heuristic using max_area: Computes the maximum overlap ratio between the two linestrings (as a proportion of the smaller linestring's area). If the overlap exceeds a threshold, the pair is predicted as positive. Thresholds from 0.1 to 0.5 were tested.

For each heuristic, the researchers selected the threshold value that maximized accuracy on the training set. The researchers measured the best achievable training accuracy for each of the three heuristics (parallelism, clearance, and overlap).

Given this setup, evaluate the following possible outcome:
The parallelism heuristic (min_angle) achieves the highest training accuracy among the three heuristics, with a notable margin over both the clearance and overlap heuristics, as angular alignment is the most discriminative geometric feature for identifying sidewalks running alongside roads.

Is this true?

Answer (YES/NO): YES